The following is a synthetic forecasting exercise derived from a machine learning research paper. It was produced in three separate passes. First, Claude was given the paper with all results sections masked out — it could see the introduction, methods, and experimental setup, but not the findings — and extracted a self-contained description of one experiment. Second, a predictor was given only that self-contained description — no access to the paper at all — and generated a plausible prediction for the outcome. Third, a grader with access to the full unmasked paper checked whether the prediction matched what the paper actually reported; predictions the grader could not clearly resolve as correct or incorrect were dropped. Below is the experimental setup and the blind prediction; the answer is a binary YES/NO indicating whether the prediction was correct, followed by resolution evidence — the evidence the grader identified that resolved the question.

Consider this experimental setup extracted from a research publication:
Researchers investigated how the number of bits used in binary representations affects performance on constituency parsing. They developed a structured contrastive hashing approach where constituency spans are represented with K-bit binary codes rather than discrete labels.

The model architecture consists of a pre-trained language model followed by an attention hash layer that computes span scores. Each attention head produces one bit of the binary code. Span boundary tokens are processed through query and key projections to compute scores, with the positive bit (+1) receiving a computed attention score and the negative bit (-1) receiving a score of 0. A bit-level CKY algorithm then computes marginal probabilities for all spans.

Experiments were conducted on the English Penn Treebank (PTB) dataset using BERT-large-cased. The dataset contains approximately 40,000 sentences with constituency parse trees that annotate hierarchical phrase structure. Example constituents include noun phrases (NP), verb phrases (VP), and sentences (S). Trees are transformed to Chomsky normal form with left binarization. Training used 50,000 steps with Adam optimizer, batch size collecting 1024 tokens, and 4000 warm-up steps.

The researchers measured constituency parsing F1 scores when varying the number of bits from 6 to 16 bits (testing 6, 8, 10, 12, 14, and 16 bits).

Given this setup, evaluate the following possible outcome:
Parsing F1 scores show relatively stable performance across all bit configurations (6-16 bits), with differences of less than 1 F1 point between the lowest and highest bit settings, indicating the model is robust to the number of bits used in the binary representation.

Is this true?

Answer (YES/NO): NO